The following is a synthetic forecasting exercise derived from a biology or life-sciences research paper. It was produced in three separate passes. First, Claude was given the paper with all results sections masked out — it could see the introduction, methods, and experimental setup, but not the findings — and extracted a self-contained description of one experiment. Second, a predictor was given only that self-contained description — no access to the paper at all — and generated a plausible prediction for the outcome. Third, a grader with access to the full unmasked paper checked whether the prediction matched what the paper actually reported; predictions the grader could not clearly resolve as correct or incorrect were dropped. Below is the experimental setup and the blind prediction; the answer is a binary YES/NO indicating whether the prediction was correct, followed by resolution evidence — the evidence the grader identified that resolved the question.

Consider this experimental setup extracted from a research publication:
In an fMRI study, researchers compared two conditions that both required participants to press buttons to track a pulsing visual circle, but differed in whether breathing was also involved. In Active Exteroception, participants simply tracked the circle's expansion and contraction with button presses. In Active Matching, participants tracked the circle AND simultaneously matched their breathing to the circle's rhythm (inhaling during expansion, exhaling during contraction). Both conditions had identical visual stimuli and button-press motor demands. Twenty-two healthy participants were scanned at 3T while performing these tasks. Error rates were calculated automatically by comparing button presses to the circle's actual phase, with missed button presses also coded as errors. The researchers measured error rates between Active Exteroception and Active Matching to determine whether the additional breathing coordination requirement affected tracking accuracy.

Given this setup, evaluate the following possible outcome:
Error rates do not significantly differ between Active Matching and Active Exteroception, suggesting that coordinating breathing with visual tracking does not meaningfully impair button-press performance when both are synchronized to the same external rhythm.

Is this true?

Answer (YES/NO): YES